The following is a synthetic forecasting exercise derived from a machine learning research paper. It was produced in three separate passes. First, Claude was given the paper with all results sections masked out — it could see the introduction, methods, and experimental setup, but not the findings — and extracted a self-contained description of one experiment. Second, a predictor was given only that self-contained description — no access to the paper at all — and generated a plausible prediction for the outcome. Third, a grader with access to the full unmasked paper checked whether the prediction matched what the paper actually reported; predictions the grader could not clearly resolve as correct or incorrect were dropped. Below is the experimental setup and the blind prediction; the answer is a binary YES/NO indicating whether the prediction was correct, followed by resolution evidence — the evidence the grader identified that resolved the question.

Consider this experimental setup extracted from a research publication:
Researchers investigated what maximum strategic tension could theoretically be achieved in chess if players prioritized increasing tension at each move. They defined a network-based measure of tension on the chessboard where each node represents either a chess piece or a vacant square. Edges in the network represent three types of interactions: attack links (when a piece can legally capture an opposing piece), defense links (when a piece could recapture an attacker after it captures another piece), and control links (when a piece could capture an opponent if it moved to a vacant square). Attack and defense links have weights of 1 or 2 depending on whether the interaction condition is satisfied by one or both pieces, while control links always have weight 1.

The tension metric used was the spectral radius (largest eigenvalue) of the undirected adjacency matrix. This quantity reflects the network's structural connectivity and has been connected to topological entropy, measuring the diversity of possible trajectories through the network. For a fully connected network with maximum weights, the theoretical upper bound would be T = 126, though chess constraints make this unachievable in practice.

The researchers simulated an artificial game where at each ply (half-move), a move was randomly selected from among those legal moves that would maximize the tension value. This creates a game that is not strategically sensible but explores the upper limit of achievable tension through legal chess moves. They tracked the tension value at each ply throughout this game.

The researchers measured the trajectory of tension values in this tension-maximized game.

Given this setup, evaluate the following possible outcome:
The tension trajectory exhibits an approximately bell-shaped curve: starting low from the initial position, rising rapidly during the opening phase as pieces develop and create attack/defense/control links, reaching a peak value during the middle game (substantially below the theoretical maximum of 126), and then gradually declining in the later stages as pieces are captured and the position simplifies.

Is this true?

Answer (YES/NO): NO